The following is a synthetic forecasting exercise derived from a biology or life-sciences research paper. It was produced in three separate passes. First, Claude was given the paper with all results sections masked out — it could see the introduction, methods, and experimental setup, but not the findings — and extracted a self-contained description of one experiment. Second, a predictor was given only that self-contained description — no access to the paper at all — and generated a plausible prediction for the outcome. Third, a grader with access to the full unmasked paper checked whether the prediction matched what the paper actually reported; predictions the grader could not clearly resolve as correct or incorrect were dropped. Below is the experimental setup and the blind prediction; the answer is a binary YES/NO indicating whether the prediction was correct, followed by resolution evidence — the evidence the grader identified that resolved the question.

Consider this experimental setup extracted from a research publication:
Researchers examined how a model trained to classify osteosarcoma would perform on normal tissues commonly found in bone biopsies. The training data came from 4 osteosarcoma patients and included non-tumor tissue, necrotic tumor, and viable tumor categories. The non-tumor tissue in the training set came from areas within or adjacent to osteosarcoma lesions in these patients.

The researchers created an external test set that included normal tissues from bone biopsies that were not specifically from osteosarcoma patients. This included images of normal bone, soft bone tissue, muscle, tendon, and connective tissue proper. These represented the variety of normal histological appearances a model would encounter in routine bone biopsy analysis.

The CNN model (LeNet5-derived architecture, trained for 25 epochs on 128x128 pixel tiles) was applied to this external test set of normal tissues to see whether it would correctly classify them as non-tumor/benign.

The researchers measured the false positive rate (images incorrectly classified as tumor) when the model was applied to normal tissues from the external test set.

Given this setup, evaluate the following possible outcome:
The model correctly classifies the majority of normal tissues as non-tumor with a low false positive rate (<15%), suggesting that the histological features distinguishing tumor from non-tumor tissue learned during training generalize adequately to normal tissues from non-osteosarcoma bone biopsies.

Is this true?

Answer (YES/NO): NO